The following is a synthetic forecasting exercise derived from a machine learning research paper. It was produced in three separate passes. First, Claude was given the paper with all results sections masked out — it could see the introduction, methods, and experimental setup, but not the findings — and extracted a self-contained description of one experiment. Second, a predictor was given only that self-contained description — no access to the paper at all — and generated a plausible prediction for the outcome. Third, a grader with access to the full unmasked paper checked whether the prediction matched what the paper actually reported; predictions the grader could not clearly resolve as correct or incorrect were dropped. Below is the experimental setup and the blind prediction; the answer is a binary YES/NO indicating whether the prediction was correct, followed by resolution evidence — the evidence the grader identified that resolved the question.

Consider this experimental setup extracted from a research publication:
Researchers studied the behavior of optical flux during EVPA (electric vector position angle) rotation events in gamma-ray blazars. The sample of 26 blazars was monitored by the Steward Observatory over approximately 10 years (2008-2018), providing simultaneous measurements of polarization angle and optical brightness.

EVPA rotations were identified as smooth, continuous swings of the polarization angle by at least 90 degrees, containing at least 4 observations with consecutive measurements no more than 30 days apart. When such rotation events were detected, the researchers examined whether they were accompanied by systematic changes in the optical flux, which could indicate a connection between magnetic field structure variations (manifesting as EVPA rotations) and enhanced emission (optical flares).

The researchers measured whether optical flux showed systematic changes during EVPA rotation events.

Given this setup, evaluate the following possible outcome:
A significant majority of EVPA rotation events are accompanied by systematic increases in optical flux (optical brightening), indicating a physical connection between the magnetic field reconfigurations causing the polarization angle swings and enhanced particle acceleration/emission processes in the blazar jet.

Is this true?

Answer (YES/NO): NO